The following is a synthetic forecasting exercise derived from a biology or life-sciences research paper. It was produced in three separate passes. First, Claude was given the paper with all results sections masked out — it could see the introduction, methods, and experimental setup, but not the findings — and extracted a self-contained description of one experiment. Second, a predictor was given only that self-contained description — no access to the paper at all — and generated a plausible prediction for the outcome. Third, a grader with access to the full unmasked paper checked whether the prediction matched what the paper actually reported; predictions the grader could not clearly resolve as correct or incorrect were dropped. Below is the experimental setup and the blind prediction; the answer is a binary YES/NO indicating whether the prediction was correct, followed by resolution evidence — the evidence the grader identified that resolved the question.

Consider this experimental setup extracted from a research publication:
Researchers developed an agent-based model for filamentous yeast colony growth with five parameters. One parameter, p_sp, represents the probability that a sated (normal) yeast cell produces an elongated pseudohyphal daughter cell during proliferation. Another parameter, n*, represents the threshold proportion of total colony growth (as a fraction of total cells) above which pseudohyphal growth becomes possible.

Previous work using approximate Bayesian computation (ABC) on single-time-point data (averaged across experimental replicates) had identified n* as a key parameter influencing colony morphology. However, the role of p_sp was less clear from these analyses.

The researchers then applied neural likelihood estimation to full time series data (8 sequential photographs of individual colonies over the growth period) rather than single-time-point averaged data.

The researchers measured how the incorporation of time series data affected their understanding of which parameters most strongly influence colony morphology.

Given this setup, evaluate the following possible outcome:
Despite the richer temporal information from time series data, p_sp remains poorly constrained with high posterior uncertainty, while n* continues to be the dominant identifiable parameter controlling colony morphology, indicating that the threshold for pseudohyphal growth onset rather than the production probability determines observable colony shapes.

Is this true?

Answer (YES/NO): NO